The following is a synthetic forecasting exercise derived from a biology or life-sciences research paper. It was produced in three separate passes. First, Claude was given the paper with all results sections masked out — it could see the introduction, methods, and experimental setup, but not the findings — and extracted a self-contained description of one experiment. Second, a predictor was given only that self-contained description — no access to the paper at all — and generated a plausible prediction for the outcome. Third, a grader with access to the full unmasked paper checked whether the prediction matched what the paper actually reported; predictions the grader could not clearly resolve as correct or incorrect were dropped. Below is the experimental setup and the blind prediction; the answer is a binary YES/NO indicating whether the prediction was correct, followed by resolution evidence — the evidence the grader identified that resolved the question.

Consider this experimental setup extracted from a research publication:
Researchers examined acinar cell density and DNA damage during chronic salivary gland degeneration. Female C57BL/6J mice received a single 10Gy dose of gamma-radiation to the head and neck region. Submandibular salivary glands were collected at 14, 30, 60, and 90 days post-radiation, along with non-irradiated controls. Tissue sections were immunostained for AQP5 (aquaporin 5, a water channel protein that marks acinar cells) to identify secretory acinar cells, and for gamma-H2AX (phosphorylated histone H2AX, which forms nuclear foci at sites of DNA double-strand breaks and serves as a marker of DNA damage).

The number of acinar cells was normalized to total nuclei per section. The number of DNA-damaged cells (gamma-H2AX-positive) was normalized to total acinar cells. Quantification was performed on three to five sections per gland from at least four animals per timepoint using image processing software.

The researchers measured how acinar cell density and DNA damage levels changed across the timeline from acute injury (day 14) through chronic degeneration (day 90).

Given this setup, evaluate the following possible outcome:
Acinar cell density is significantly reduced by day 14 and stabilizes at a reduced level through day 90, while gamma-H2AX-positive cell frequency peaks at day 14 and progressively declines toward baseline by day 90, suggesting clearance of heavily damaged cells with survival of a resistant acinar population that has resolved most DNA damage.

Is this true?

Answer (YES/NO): NO